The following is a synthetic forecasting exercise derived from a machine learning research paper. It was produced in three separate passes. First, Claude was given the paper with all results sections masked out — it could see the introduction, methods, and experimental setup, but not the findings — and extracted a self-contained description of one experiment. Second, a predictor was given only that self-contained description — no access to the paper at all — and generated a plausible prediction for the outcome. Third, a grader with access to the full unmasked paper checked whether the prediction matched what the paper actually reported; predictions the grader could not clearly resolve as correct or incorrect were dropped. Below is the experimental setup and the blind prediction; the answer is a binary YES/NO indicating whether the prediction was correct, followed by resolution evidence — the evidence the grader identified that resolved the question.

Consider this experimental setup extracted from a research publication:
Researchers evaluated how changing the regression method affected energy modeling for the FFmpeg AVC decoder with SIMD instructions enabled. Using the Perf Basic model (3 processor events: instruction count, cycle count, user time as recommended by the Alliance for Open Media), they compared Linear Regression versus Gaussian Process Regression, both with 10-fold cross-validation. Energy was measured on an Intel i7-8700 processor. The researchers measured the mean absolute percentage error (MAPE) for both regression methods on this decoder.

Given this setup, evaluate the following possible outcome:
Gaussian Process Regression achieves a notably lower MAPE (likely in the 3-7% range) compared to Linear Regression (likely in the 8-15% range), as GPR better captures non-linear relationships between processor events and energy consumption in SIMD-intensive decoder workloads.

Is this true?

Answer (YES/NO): NO